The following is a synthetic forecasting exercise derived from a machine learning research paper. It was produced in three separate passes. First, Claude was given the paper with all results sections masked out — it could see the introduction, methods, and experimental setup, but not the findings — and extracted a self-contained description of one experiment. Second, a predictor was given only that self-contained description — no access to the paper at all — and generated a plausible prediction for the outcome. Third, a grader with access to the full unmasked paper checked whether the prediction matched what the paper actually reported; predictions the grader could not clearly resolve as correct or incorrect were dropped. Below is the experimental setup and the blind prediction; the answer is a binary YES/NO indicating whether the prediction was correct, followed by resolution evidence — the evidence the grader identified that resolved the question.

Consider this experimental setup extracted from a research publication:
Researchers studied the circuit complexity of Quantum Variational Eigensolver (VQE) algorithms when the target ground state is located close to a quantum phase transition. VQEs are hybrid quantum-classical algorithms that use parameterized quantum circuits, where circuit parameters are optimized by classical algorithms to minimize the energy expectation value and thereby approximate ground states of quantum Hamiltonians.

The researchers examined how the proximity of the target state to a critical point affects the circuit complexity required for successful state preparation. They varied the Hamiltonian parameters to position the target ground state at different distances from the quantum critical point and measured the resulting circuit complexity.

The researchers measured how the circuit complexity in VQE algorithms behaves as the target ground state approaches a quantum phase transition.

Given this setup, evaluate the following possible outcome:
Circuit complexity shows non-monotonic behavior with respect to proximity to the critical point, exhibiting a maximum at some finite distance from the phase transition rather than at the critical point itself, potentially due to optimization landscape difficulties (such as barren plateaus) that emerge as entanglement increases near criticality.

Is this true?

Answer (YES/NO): NO